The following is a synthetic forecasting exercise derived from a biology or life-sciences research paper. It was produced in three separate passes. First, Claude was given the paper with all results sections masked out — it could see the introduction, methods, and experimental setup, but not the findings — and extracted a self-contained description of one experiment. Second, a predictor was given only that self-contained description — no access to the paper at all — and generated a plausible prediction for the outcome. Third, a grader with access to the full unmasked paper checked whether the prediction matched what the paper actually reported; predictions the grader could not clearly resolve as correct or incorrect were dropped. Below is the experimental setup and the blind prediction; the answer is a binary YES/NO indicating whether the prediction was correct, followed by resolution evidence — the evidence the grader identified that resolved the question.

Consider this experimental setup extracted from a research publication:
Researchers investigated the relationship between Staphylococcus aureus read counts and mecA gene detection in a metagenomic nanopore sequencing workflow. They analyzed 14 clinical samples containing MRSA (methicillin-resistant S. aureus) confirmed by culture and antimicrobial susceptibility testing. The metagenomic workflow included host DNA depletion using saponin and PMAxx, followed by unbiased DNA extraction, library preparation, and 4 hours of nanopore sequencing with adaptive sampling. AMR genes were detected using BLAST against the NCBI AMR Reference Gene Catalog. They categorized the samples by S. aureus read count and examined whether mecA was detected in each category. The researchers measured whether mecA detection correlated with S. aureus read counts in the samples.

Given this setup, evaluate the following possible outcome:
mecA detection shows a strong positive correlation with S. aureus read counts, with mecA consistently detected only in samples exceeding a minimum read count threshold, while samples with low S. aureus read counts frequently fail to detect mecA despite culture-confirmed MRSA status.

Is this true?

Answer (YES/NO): YES